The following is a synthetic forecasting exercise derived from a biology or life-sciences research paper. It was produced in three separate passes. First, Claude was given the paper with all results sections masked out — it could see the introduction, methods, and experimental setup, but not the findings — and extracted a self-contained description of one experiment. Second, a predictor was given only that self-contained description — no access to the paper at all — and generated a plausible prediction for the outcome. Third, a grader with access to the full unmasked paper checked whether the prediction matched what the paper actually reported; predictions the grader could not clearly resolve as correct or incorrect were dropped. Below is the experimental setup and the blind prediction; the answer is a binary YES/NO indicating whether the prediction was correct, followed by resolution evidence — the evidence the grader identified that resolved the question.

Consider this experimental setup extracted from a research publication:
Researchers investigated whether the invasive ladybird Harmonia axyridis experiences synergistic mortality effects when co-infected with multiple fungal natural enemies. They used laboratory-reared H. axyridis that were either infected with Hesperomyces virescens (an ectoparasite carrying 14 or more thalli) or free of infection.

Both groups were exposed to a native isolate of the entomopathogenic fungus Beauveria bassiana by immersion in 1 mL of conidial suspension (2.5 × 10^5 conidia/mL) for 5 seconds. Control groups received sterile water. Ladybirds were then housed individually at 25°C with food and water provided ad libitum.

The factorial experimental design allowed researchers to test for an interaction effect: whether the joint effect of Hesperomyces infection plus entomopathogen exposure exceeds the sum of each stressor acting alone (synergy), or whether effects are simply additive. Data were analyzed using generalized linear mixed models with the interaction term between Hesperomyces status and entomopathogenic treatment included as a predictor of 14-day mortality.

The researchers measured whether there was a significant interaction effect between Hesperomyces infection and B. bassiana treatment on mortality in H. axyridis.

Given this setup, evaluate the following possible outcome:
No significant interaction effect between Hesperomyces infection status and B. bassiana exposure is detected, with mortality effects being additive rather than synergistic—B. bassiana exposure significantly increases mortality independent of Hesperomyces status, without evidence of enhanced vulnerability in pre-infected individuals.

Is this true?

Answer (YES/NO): NO